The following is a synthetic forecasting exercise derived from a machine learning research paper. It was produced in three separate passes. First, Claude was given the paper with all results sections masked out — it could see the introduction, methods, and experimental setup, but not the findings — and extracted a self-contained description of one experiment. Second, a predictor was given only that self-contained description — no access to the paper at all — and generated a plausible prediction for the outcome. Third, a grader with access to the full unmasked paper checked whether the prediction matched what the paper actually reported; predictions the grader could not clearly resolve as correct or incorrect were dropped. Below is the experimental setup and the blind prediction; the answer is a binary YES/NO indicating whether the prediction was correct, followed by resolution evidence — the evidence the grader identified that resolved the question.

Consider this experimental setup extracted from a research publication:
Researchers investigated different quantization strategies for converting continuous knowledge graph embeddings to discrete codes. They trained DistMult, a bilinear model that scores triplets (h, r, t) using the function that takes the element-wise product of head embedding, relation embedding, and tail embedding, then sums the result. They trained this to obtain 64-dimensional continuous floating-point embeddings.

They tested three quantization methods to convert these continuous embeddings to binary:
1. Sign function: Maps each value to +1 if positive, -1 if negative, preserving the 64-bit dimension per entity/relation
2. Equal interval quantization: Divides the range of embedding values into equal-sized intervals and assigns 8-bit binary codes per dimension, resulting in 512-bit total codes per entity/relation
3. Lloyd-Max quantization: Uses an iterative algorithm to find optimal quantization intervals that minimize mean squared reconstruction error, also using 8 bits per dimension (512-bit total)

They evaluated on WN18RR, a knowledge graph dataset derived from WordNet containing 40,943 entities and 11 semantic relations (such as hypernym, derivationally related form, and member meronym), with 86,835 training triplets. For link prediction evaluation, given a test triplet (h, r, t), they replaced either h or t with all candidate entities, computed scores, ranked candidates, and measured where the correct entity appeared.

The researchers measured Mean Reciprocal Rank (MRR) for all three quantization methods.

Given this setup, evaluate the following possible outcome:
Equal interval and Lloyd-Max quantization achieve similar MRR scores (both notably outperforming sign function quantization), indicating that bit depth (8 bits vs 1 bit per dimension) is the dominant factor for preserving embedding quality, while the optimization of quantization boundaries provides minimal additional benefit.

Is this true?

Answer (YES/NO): NO